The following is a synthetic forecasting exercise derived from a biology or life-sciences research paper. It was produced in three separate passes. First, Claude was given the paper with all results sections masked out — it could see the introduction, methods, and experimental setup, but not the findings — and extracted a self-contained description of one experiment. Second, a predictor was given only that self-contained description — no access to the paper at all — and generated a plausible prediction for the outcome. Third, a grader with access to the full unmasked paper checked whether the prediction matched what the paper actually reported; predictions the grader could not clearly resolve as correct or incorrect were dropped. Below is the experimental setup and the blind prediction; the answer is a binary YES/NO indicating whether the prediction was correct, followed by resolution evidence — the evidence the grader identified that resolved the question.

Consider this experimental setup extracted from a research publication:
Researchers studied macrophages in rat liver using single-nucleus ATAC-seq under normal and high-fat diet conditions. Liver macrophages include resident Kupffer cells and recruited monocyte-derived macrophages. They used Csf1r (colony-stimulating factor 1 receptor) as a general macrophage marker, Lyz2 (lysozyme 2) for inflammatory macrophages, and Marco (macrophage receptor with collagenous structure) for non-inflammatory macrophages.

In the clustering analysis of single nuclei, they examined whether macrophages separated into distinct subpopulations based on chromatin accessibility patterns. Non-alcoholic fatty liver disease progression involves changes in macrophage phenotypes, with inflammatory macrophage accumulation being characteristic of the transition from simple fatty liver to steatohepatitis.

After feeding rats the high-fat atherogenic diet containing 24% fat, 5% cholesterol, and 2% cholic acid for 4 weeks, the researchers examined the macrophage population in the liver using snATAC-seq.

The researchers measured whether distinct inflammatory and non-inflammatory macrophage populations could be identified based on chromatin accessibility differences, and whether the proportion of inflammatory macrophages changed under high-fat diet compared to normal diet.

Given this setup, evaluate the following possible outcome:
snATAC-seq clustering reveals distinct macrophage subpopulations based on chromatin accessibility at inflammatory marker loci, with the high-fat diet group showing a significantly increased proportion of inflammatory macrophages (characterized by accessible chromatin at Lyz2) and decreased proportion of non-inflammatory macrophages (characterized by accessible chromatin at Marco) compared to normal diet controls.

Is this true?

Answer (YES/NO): NO